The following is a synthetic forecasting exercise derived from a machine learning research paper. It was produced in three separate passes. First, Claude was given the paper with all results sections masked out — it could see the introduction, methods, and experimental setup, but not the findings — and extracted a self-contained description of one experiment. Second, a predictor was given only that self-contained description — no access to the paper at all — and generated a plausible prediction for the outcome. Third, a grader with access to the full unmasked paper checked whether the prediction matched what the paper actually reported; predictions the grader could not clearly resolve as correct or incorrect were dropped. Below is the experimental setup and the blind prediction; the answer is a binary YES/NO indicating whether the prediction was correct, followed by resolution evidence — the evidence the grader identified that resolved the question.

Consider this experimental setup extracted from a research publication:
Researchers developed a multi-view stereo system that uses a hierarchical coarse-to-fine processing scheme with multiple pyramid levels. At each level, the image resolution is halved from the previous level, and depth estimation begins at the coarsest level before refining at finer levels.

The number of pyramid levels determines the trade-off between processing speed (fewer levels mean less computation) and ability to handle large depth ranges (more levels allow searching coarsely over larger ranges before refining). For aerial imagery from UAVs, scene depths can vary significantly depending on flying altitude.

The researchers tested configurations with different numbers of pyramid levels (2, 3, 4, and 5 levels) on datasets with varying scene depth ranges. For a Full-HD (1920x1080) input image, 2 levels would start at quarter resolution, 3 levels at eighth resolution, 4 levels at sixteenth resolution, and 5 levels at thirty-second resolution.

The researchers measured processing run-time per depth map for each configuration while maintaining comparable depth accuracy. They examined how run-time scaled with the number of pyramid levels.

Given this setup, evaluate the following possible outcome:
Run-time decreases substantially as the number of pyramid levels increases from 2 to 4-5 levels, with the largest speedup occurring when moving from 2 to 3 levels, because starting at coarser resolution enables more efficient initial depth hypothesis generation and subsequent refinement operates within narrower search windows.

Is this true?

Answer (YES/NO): YES